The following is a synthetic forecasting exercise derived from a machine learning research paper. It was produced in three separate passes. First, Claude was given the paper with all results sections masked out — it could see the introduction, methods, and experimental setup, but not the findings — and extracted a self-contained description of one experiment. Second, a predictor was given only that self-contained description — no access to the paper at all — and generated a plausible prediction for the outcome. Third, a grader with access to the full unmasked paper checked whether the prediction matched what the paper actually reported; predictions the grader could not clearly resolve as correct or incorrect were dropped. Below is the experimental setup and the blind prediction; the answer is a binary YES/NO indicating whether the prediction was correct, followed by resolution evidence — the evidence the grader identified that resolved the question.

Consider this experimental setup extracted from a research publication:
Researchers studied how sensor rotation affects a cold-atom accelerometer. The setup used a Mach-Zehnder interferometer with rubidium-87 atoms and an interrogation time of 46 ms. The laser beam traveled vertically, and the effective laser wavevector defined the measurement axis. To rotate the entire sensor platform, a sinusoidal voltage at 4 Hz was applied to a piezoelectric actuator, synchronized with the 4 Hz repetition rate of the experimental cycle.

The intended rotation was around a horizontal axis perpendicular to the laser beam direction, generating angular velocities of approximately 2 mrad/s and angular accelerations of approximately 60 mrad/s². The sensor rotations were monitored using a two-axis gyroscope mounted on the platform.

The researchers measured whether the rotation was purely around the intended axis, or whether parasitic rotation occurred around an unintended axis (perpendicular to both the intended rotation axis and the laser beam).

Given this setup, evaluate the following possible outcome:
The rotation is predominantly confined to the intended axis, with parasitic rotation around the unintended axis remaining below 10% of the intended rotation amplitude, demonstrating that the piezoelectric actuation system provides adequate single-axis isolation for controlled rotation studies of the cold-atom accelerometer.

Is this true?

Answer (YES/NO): YES